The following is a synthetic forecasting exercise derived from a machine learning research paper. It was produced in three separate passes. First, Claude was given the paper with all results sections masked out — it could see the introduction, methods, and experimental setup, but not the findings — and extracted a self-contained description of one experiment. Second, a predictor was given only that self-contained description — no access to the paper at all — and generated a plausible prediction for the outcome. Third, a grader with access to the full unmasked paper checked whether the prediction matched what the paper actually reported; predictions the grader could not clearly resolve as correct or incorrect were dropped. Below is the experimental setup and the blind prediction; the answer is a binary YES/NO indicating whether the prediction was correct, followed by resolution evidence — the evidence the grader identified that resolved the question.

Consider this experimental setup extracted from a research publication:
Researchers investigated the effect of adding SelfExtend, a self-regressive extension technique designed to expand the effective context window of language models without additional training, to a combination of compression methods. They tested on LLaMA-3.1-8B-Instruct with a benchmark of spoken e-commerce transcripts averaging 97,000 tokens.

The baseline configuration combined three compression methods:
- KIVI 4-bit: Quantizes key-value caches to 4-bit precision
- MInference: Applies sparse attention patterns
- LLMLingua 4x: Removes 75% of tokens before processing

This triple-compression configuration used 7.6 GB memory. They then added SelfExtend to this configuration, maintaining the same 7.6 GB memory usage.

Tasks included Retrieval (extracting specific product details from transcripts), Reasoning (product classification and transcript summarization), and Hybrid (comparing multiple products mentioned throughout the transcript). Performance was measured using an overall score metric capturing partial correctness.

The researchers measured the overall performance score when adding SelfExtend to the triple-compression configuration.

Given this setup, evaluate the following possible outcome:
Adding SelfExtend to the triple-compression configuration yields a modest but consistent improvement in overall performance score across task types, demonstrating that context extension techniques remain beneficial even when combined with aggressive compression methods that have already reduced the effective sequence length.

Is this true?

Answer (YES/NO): NO